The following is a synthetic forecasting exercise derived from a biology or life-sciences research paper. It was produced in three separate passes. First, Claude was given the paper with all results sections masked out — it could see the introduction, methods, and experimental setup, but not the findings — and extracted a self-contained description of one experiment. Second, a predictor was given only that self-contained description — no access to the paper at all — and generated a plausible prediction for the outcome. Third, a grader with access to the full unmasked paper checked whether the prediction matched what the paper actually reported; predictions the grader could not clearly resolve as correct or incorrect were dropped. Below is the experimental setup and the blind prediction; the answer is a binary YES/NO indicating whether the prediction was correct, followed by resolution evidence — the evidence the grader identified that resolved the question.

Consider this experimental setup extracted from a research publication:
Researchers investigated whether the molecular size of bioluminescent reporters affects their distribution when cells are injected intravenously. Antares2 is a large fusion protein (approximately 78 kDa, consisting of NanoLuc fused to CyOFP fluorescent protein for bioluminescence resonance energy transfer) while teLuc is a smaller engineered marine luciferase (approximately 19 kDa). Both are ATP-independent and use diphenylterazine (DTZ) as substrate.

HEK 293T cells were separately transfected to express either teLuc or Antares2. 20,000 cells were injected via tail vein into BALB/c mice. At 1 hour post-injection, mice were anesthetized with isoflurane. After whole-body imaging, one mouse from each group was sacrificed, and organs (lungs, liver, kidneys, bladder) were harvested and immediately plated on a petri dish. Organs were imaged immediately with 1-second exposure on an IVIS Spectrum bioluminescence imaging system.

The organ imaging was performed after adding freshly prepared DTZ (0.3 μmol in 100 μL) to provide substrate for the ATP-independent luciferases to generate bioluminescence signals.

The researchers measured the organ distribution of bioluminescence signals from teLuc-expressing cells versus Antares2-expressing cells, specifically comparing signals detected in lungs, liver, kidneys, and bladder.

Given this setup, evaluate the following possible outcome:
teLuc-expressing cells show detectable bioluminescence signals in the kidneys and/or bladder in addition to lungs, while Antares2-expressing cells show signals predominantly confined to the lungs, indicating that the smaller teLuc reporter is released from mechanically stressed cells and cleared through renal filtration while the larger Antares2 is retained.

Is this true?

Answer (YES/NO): NO